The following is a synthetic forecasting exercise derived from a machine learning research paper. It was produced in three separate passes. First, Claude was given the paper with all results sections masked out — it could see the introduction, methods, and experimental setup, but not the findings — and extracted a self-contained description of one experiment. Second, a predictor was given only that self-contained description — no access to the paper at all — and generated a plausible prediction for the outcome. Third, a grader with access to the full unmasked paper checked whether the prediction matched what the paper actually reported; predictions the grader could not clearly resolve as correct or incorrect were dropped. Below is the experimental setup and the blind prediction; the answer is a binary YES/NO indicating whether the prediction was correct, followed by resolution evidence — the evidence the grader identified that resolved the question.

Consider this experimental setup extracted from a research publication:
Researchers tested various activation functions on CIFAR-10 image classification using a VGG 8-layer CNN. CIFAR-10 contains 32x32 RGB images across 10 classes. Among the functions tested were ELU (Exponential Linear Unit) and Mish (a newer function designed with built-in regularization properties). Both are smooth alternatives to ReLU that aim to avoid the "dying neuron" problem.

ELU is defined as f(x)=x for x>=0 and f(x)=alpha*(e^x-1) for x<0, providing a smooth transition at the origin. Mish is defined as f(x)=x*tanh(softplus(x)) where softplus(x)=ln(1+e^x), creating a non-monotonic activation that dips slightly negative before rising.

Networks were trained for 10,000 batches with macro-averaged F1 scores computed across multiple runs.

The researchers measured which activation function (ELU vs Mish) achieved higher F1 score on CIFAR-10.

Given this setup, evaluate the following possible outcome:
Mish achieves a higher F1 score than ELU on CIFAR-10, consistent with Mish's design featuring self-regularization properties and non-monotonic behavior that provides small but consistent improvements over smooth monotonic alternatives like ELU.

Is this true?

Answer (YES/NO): YES